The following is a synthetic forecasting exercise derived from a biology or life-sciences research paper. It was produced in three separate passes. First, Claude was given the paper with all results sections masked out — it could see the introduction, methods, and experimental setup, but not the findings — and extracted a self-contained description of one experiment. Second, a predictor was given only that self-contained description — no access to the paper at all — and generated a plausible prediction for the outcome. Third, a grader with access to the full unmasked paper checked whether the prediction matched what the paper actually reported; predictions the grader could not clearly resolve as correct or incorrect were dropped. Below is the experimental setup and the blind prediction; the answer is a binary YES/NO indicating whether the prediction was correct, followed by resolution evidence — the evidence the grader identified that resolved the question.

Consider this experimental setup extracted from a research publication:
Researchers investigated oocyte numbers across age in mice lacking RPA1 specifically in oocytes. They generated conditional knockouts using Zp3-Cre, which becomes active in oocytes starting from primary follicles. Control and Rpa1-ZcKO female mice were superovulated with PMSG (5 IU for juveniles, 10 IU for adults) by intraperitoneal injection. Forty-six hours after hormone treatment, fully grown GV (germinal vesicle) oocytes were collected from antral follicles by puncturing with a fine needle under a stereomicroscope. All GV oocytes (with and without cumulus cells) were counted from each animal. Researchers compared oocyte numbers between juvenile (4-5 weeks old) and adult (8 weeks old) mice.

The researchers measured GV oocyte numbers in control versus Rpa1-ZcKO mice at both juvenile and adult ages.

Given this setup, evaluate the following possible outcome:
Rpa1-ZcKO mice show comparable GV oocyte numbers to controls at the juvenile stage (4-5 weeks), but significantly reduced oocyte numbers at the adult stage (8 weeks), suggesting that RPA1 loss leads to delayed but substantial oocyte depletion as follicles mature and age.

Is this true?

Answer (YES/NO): NO